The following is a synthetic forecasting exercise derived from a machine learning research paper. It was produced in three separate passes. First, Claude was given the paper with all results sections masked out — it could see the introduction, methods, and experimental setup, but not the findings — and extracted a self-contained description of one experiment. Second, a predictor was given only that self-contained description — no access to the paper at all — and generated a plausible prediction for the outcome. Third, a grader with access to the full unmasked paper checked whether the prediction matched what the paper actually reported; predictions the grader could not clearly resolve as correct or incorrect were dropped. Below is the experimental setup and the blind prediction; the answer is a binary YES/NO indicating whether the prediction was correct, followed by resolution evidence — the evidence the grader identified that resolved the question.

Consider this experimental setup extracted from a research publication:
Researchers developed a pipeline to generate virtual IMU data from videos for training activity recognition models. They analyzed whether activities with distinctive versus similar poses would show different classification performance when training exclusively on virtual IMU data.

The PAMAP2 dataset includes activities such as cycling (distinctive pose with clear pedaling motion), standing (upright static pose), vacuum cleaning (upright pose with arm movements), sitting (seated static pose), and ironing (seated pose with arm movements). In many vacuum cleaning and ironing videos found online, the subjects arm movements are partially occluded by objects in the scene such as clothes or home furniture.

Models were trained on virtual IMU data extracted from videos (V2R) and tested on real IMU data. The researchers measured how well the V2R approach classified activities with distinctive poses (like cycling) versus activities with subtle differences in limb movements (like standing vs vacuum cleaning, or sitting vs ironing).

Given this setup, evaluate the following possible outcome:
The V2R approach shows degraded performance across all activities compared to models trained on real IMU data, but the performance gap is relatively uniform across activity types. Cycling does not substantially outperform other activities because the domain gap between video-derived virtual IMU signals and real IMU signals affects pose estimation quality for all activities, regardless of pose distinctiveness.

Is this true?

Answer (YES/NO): NO